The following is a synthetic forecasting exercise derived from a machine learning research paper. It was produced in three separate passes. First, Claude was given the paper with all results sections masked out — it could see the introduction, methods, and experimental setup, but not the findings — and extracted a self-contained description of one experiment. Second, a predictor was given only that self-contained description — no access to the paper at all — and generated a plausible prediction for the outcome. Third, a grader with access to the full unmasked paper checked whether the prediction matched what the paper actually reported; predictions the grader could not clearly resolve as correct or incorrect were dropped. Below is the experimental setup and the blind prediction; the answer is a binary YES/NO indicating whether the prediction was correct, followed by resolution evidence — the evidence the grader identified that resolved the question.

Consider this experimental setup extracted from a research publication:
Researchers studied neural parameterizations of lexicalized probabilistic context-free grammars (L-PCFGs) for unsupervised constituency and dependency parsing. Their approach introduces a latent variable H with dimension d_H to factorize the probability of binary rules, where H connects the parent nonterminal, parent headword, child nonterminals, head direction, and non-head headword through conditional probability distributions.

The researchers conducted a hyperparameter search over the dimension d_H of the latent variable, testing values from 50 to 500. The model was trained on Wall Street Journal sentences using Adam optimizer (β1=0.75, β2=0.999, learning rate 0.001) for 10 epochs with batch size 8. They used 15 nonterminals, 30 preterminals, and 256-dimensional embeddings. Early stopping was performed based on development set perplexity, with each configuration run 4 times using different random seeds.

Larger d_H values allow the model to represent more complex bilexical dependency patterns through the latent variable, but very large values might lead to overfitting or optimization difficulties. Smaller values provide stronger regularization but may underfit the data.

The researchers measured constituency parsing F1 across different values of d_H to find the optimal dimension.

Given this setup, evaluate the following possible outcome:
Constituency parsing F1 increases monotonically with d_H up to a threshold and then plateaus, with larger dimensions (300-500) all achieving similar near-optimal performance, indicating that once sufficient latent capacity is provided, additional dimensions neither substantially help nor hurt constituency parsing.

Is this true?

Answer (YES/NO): NO